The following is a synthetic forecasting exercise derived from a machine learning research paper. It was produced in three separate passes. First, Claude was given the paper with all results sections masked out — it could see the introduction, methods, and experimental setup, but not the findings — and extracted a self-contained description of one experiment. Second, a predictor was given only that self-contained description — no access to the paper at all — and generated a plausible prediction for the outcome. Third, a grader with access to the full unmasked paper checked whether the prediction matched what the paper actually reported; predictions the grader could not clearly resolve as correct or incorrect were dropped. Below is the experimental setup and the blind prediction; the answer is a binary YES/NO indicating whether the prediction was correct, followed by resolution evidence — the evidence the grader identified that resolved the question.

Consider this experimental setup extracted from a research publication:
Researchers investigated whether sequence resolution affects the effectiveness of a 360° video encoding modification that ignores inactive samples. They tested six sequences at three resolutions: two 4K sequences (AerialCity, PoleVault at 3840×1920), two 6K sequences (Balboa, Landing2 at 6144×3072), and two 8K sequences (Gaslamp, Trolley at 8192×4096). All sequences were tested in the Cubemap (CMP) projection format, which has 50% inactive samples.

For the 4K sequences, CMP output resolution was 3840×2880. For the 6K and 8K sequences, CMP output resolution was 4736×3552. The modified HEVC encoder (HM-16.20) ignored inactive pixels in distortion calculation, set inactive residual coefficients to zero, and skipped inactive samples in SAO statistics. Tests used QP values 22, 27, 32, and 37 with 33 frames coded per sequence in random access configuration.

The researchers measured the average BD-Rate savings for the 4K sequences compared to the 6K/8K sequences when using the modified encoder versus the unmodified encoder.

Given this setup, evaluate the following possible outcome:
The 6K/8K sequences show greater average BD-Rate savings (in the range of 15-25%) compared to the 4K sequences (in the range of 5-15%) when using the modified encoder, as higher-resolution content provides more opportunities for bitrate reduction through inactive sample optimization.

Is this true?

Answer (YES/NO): NO